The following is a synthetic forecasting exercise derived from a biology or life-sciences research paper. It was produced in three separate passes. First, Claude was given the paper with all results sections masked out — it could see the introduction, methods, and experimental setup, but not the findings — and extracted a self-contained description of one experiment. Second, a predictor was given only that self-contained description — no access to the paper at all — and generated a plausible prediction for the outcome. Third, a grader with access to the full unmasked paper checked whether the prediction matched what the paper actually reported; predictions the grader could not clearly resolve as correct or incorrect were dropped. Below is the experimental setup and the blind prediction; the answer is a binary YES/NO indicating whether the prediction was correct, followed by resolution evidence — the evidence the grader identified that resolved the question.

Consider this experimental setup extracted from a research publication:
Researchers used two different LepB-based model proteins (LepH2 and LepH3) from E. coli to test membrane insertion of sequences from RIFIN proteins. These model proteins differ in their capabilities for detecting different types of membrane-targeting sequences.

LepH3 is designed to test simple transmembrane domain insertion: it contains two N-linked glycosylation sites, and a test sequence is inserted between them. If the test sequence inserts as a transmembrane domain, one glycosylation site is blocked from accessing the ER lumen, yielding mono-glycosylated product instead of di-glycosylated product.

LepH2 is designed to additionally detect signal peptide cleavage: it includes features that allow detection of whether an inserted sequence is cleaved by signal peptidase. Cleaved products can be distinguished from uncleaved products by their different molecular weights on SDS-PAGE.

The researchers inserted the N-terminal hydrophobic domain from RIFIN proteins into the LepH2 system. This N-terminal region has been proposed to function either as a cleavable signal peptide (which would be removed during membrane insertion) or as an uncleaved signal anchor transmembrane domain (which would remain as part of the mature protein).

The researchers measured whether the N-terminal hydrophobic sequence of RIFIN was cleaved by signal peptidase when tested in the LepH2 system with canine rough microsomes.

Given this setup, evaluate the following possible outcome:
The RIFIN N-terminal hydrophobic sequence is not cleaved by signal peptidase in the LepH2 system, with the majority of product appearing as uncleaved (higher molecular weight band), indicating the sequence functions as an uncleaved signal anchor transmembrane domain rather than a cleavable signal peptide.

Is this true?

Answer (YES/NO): YES